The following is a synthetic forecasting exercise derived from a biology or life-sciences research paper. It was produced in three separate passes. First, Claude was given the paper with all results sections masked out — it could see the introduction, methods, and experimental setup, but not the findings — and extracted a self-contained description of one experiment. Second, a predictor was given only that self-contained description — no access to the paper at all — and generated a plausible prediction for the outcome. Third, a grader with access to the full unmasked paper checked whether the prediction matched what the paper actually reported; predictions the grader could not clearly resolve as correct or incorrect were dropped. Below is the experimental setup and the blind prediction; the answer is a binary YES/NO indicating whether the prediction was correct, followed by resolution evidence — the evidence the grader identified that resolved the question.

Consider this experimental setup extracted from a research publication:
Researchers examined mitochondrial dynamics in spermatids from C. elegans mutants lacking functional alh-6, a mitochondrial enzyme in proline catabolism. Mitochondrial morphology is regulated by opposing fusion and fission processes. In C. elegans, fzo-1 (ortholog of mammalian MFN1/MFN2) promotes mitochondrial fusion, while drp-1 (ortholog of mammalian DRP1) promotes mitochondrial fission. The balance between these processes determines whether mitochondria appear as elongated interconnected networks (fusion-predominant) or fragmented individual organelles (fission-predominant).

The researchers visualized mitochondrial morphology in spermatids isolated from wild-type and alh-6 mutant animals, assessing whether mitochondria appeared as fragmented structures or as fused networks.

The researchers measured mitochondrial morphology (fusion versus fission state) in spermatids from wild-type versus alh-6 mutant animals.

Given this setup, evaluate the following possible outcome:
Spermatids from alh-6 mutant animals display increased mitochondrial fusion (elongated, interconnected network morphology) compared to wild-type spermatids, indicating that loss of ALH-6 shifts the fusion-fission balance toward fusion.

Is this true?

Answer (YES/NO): YES